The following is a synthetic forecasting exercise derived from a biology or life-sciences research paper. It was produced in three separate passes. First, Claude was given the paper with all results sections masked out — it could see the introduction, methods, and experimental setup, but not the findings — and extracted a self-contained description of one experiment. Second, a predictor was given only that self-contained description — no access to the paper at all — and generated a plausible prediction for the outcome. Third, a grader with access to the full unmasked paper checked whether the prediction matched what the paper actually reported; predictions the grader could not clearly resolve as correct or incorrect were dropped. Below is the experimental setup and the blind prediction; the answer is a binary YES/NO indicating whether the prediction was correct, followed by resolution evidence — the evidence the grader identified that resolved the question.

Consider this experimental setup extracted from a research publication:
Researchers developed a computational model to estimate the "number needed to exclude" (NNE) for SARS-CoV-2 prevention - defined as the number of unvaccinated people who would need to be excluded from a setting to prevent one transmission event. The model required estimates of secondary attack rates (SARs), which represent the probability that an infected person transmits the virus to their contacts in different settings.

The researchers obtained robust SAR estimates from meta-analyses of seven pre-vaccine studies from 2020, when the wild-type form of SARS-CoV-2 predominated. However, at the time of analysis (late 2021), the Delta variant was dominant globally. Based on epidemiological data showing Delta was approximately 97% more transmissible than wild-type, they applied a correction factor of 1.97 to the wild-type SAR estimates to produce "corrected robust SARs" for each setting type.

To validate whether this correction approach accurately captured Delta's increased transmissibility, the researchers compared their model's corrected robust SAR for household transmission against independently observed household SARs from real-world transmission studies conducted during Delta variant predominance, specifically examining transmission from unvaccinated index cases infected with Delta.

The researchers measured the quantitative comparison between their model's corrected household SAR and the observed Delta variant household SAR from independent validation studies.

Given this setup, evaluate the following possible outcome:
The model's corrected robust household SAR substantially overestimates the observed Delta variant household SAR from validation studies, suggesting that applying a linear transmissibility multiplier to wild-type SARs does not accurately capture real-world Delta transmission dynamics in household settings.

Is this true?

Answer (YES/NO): NO